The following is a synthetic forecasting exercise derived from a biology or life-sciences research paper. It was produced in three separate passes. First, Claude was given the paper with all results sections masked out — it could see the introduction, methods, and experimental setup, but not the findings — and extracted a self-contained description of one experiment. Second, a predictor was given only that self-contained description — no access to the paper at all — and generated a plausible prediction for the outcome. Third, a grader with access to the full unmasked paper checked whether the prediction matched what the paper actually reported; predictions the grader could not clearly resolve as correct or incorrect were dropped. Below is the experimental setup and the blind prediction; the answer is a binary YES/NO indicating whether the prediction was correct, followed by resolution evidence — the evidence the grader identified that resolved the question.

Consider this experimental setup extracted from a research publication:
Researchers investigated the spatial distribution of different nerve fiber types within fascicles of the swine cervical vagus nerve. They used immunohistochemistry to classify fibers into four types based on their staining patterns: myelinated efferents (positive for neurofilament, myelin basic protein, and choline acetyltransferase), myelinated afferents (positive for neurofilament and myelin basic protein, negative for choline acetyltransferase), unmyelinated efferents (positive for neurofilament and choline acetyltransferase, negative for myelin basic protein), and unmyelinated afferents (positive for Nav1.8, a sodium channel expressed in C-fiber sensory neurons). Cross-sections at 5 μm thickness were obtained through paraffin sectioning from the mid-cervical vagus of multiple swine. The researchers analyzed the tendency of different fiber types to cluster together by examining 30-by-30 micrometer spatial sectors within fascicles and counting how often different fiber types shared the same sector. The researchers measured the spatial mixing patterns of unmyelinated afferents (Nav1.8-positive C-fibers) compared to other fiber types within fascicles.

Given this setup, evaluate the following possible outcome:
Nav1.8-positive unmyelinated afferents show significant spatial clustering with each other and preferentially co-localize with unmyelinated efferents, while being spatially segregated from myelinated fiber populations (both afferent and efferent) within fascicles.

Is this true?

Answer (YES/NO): NO